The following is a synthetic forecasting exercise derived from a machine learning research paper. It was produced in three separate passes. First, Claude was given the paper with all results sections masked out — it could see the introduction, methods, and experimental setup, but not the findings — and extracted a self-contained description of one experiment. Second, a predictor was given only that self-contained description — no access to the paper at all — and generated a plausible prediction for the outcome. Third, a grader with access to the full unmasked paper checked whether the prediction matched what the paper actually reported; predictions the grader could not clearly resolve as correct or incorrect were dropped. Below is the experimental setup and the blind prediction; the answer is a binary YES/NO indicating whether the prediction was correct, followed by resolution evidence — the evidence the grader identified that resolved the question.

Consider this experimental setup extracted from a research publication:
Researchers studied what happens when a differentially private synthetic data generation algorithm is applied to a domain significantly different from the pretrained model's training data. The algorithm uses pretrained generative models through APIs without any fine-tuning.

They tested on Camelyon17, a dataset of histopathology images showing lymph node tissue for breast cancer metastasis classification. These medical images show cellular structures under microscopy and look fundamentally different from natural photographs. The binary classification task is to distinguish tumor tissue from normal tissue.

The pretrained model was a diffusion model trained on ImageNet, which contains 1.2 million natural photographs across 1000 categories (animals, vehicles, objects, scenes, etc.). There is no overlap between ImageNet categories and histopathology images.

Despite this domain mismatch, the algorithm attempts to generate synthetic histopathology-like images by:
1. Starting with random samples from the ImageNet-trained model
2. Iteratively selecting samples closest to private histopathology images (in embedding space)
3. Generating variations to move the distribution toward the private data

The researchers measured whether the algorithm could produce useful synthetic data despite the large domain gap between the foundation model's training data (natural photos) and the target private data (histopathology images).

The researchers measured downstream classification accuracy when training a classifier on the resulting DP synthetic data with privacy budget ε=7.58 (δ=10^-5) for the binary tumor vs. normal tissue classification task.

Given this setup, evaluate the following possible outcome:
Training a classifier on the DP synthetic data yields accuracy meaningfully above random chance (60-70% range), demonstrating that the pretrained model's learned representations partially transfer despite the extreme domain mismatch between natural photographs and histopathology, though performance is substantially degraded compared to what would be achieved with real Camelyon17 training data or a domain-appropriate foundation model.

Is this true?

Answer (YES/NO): NO